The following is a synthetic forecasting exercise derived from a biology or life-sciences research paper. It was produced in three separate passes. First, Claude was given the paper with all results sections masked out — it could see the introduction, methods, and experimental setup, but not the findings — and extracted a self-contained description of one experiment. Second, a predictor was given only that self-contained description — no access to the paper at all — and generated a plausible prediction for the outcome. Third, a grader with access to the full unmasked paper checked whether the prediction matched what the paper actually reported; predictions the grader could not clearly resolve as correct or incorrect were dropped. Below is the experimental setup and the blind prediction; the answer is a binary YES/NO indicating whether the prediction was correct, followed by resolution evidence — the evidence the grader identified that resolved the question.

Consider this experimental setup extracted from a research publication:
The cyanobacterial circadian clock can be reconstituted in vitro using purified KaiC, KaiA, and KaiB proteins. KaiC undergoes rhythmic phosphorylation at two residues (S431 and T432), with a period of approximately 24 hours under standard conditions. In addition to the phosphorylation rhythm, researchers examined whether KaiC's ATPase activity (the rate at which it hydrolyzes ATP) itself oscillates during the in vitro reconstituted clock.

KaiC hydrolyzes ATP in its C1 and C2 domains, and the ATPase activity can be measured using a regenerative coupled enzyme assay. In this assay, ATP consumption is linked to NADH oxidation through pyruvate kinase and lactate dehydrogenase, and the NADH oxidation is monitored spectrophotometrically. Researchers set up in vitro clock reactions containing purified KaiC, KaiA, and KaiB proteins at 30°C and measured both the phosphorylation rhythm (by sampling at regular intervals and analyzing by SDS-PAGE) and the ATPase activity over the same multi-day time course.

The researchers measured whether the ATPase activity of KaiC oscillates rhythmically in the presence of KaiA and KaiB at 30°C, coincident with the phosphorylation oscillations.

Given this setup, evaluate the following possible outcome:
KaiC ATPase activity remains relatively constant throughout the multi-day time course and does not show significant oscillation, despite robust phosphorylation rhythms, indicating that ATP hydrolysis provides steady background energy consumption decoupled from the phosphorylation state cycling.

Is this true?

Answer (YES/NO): NO